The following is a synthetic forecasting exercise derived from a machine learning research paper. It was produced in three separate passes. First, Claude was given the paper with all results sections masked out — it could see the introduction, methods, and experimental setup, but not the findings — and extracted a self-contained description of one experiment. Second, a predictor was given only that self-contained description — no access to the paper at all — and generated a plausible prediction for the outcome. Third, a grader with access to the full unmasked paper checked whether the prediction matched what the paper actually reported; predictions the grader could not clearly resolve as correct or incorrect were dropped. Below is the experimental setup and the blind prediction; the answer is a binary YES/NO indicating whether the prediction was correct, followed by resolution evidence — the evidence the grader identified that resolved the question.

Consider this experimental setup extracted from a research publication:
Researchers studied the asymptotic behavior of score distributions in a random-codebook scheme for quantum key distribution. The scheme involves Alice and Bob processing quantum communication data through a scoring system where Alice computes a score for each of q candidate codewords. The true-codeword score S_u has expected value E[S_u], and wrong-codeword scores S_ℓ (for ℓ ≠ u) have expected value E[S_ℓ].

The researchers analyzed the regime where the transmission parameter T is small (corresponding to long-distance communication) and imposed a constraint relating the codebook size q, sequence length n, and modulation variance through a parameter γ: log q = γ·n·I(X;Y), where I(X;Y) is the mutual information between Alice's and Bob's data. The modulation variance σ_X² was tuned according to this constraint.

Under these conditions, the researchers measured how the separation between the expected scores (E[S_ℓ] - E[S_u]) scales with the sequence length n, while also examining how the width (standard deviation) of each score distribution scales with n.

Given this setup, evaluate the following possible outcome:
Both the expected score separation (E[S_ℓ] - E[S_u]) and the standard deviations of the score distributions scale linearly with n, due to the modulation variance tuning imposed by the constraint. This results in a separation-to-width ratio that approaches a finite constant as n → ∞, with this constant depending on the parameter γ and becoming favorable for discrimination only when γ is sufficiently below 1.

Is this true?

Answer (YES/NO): NO